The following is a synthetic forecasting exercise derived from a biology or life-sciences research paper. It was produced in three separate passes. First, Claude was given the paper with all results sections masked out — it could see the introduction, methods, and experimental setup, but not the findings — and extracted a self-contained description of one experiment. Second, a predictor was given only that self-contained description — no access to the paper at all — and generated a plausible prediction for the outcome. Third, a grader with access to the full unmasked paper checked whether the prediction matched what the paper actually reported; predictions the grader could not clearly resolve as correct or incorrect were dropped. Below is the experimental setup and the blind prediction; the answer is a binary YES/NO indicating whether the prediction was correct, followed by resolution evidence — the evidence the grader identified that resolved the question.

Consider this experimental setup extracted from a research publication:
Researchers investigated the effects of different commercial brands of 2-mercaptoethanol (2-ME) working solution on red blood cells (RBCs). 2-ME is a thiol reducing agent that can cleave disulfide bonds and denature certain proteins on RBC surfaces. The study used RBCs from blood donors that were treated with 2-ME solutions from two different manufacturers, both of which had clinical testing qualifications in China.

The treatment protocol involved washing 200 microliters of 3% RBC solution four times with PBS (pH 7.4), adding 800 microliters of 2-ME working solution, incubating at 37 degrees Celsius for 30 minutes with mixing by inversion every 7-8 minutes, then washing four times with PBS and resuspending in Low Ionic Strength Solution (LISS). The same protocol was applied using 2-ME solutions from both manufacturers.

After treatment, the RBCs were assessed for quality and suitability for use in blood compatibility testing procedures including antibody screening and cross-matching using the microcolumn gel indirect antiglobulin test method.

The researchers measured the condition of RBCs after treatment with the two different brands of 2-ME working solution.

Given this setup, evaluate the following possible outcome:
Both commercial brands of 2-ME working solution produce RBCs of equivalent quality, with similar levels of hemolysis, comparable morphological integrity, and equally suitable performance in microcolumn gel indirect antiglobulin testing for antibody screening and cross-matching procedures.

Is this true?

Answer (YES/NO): NO